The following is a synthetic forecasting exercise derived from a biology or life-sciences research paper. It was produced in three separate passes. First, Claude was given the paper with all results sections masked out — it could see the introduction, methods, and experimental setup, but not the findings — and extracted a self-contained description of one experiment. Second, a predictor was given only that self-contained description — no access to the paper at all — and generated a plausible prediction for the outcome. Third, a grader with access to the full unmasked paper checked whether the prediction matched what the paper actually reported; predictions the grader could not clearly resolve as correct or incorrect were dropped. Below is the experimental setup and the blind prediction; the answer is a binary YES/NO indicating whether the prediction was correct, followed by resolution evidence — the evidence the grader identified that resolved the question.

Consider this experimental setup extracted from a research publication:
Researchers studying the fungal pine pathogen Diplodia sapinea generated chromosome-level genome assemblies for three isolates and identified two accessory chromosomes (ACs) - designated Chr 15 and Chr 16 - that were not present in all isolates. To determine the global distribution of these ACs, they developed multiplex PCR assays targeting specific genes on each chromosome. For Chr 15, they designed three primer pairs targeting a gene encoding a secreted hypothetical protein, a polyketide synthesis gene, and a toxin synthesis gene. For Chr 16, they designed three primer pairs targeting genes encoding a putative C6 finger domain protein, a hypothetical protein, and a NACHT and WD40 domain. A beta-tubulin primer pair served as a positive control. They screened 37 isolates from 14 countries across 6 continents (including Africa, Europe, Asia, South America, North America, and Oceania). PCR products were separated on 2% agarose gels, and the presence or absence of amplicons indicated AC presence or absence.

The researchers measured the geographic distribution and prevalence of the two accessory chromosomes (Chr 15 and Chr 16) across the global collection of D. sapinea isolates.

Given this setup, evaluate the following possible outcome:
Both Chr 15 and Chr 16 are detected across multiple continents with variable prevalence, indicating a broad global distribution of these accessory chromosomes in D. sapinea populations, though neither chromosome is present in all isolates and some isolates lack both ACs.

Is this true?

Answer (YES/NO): NO